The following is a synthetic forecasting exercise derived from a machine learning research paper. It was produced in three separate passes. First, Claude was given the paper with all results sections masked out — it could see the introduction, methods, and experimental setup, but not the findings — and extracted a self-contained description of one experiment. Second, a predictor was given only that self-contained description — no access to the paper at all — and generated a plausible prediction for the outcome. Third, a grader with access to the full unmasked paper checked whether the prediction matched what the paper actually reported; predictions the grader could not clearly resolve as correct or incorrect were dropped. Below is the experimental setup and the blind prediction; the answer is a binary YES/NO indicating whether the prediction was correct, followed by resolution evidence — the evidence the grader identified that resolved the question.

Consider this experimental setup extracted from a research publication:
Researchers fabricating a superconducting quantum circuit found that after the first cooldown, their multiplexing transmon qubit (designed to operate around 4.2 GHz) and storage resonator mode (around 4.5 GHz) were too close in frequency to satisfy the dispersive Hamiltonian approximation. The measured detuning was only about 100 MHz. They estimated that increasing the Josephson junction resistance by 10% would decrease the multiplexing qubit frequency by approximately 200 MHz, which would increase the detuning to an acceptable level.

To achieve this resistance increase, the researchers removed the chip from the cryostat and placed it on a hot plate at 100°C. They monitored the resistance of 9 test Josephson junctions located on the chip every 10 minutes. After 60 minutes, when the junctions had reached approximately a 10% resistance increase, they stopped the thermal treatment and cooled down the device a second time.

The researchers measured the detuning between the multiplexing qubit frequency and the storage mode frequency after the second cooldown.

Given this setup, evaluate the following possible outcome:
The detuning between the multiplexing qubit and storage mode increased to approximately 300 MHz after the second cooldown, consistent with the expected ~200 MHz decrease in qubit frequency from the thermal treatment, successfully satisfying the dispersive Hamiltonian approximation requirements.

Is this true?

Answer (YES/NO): YES